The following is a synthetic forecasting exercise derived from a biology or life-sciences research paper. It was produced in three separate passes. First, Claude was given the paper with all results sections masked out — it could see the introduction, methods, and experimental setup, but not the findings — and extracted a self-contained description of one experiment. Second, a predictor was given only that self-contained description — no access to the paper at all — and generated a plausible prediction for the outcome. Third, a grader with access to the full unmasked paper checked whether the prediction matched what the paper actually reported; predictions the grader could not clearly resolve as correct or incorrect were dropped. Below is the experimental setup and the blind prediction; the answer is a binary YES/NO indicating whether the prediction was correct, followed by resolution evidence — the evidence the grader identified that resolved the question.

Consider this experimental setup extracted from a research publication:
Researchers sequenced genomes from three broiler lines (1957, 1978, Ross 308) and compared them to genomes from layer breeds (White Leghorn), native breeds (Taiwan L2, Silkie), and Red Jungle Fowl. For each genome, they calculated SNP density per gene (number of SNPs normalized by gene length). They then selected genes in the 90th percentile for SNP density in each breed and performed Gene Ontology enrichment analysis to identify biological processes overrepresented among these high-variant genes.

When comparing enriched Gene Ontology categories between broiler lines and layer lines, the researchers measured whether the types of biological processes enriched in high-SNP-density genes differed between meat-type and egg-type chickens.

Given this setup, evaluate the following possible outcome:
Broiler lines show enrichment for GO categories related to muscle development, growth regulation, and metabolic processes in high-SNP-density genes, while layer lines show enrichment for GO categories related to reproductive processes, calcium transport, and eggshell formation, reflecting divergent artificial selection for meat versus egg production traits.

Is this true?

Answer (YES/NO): NO